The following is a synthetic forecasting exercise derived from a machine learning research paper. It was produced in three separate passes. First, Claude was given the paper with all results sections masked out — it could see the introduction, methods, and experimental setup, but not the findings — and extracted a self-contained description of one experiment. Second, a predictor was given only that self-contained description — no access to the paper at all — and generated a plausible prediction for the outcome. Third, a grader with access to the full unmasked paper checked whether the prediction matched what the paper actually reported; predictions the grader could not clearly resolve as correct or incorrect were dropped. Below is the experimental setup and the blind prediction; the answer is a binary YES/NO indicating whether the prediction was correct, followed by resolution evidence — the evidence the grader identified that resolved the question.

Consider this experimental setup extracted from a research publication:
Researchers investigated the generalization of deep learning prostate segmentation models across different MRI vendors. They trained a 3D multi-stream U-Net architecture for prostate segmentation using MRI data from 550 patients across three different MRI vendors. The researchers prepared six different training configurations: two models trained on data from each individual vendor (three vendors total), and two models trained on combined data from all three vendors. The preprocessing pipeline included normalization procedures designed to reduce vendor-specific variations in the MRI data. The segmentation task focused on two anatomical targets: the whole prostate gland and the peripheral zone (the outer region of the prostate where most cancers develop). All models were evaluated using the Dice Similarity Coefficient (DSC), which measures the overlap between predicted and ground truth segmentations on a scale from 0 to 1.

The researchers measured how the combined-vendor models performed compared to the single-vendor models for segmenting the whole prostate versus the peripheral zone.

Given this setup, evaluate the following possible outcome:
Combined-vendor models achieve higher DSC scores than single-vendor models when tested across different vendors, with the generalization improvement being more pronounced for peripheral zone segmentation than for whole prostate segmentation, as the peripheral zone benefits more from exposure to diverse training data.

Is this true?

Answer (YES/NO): NO